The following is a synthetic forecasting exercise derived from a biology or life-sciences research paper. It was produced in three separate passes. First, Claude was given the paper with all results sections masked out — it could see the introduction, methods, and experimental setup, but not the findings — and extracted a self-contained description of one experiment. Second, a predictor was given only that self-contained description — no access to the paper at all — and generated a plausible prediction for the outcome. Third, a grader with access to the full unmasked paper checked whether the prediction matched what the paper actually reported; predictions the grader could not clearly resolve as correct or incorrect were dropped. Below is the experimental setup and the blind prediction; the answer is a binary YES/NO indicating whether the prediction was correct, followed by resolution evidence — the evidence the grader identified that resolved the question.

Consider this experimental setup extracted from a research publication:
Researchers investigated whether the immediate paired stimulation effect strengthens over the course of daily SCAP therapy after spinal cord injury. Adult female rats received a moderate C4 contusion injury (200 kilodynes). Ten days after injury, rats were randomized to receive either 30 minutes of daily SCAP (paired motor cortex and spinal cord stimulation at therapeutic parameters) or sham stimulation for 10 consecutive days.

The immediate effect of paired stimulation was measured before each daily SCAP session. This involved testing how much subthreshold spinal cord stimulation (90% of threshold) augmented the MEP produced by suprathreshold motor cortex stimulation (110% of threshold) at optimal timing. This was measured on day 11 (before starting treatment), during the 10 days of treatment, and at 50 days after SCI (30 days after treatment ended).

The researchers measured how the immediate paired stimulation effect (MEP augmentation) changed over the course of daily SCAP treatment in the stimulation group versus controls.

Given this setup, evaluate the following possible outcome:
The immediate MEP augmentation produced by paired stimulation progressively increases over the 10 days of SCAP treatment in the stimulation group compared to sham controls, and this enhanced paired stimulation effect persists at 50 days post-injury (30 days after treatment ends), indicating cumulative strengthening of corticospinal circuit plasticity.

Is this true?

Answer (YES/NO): YES